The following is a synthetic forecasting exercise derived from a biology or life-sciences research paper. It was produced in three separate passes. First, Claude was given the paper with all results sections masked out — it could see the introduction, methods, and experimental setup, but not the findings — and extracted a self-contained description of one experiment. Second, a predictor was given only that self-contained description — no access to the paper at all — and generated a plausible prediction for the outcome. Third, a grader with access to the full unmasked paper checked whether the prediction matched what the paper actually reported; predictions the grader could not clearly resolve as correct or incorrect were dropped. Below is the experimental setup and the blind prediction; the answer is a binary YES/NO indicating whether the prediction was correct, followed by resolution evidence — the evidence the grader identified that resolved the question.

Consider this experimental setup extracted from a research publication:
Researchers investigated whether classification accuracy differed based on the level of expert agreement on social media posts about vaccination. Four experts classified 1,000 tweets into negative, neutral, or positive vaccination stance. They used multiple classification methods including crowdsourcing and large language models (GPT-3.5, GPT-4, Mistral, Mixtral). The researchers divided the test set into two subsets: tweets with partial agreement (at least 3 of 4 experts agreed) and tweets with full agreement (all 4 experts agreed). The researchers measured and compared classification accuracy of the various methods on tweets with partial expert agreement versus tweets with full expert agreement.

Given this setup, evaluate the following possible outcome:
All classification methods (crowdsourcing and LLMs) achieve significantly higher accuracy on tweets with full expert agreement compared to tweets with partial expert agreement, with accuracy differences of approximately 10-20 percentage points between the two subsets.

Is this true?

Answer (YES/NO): NO